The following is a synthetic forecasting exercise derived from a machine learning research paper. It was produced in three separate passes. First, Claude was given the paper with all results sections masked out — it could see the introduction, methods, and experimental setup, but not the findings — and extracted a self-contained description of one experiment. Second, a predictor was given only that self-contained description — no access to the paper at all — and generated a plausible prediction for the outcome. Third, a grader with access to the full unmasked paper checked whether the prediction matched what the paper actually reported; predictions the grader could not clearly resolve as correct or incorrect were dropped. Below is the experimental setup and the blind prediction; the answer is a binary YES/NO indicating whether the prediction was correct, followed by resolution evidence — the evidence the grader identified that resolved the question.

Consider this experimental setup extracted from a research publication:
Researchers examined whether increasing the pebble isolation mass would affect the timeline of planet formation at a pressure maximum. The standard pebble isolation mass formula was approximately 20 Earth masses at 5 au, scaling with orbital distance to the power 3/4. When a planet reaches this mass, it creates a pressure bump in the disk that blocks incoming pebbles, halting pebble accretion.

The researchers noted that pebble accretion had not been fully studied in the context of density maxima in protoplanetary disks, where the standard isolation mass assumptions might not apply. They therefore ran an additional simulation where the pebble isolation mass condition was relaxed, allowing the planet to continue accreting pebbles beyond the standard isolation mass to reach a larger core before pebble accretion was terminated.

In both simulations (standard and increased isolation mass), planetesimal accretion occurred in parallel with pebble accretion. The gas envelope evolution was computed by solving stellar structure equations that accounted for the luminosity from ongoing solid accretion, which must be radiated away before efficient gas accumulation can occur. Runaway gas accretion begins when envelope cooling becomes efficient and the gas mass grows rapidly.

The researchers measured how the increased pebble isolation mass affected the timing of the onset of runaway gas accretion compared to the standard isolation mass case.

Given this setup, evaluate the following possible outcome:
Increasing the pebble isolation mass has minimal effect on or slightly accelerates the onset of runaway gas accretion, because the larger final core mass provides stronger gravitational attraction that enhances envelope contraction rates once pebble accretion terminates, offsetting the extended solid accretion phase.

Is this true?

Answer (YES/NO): NO